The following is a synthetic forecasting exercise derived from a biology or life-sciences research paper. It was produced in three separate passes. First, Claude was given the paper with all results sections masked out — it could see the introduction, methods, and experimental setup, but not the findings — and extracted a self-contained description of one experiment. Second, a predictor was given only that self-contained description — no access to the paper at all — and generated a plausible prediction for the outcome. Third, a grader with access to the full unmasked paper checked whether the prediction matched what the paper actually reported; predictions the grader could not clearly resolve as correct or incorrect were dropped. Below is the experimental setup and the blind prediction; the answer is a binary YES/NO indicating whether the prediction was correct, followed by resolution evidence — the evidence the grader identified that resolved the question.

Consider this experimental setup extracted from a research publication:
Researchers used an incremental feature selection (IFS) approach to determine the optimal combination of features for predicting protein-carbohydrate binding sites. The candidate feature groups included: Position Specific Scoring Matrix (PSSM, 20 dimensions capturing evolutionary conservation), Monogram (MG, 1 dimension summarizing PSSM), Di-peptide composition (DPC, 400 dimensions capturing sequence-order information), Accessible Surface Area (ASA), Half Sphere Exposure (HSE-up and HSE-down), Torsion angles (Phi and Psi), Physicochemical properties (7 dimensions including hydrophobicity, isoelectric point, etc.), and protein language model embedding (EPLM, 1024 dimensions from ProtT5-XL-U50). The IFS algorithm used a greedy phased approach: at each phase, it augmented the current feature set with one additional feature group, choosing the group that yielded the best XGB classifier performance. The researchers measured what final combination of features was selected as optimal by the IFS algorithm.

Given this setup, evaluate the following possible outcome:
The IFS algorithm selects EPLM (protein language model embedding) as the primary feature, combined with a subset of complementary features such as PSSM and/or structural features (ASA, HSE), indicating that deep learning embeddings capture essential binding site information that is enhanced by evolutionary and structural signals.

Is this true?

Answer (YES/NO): YES